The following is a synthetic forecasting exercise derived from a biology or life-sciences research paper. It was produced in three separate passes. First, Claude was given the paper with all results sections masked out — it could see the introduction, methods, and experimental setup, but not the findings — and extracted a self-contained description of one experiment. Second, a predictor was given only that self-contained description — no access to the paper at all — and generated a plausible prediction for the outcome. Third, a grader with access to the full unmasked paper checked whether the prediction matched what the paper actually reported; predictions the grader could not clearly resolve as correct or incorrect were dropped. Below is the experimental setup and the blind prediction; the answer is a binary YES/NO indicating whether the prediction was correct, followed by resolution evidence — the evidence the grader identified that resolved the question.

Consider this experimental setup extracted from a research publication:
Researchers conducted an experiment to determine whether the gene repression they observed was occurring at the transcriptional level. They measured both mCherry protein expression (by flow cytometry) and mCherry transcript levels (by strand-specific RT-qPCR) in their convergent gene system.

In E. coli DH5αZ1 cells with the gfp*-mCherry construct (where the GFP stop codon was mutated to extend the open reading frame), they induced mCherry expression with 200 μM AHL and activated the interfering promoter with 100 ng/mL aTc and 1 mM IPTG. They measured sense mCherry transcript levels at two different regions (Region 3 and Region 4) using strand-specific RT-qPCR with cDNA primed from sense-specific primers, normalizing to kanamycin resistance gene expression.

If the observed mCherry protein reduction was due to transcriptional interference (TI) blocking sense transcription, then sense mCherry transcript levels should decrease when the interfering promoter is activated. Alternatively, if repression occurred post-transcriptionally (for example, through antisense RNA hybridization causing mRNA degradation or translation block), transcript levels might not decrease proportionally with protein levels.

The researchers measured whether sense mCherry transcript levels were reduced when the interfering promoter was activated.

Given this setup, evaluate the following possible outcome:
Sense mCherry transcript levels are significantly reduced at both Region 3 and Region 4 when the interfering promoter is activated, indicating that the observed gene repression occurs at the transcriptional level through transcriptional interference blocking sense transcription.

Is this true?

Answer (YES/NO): YES